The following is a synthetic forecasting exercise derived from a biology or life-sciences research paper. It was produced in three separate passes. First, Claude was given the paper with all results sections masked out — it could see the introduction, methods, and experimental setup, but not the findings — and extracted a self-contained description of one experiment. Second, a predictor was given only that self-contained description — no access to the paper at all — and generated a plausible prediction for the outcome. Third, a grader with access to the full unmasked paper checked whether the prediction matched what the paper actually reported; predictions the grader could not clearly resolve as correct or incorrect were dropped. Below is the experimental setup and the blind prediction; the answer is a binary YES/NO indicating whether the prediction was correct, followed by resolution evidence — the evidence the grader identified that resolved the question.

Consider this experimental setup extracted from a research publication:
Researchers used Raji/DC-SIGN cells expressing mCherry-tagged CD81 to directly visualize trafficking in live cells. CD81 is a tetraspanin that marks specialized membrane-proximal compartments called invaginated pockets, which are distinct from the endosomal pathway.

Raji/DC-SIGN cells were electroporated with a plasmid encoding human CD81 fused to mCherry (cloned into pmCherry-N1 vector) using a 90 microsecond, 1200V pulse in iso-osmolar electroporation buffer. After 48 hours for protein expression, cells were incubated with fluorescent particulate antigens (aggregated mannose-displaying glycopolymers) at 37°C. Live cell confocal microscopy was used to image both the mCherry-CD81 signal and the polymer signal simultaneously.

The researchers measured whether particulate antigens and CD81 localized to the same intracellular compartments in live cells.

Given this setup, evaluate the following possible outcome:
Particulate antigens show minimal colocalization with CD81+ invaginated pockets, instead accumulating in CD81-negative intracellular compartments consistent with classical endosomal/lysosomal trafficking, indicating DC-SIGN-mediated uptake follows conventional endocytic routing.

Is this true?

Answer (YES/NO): NO